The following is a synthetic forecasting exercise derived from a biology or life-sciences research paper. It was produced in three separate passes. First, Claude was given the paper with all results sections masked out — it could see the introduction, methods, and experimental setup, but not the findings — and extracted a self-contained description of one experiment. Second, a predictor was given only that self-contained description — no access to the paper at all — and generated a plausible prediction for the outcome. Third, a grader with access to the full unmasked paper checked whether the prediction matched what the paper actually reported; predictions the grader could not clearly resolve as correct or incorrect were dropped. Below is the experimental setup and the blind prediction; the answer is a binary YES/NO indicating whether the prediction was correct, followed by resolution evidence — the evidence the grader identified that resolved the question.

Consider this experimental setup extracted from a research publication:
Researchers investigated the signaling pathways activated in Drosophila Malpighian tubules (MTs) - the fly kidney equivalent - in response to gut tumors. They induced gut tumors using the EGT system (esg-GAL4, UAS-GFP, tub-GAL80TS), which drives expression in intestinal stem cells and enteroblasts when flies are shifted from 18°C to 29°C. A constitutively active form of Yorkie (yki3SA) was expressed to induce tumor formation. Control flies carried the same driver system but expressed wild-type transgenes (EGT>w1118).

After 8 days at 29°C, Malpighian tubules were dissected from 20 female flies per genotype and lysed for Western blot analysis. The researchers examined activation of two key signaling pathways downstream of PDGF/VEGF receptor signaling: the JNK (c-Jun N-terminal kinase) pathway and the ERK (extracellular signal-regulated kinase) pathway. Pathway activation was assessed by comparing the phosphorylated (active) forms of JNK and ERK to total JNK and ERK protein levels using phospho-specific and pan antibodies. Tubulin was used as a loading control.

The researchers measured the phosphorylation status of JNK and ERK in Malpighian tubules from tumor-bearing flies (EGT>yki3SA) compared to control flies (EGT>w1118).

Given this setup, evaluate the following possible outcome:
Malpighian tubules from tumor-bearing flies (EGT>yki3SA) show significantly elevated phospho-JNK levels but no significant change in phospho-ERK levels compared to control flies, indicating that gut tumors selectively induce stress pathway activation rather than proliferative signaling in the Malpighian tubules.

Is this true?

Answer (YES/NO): YES